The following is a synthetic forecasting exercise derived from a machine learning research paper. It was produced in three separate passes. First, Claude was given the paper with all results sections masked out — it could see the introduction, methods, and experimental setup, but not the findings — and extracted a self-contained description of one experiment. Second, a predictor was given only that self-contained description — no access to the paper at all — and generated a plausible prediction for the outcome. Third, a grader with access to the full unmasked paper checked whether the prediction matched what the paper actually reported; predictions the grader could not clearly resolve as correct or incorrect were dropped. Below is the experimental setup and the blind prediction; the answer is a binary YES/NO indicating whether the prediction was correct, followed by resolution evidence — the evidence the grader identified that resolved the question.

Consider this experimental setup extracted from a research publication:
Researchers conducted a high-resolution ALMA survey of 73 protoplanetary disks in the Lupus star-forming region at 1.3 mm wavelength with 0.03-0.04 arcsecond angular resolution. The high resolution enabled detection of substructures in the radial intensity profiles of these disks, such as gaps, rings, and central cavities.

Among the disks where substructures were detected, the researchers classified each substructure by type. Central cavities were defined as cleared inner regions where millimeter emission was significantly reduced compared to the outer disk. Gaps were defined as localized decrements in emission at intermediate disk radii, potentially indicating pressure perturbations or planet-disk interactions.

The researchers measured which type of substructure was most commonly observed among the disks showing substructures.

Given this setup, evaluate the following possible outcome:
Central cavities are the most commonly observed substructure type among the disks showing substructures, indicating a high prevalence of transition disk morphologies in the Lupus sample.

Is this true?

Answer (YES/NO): YES